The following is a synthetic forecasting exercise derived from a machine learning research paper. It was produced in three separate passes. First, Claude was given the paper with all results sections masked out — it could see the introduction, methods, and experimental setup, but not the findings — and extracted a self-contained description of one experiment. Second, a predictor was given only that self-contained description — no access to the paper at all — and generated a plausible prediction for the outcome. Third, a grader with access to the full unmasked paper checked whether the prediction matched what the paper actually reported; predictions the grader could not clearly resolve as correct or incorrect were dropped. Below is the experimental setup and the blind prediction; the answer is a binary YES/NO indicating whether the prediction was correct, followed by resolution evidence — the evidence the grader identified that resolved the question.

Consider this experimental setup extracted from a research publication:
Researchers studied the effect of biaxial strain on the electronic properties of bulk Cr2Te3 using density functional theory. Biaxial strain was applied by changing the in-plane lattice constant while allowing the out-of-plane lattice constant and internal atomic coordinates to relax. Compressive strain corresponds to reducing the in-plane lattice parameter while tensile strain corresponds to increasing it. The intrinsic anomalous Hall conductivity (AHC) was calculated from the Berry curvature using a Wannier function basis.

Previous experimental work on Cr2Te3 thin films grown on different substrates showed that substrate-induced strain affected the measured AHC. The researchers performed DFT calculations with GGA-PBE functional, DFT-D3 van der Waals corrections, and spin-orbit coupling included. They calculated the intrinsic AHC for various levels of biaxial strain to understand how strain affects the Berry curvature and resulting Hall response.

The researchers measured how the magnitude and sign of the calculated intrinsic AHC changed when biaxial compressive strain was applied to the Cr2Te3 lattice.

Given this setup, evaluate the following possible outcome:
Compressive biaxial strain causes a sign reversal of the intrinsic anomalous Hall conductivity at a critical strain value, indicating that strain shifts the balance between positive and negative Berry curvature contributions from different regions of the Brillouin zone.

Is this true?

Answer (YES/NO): YES